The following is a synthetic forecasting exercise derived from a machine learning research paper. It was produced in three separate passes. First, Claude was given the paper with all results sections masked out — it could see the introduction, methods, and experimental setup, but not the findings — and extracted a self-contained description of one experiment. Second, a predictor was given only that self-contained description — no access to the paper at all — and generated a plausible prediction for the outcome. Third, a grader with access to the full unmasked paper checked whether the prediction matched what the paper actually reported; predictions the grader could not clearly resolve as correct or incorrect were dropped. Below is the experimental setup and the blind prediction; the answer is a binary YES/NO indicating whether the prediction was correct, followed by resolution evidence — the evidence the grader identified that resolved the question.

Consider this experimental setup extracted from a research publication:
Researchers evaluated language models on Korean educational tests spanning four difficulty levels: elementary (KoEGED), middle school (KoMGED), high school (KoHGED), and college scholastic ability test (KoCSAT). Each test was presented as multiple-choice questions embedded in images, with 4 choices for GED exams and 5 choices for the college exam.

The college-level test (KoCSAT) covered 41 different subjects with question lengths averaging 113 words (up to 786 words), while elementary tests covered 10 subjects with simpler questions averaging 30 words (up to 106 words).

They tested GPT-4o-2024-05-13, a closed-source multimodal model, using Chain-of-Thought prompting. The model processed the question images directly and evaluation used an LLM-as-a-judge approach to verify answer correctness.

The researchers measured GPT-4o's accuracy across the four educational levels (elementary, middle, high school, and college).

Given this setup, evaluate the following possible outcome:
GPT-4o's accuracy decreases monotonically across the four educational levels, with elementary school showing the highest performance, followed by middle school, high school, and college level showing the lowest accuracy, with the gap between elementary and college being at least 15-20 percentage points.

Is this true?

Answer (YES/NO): NO